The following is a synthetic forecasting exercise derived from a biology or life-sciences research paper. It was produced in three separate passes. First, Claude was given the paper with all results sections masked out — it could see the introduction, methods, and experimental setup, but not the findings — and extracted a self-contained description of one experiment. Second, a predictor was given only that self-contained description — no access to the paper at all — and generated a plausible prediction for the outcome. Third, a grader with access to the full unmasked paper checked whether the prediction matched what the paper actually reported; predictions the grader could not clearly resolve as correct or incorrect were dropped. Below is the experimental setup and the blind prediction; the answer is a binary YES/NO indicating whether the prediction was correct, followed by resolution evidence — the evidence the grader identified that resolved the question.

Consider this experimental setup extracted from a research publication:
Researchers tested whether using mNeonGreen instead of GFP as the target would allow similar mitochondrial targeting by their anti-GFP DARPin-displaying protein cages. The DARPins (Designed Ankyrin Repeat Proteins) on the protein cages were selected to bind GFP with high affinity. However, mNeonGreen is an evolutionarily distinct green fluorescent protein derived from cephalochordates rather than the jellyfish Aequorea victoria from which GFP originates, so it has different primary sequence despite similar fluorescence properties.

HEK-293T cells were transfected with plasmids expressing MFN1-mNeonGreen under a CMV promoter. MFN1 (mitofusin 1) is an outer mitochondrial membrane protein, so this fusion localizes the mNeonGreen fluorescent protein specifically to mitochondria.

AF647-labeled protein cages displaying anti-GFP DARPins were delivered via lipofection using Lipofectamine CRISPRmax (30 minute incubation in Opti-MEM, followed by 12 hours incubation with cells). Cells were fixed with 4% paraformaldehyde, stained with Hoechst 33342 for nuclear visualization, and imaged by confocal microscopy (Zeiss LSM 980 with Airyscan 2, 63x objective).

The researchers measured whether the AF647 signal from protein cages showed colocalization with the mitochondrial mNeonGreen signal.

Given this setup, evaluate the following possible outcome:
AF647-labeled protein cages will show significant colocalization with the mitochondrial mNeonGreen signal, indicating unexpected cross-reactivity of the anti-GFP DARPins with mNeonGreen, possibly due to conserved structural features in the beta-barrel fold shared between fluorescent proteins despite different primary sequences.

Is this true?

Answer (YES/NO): NO